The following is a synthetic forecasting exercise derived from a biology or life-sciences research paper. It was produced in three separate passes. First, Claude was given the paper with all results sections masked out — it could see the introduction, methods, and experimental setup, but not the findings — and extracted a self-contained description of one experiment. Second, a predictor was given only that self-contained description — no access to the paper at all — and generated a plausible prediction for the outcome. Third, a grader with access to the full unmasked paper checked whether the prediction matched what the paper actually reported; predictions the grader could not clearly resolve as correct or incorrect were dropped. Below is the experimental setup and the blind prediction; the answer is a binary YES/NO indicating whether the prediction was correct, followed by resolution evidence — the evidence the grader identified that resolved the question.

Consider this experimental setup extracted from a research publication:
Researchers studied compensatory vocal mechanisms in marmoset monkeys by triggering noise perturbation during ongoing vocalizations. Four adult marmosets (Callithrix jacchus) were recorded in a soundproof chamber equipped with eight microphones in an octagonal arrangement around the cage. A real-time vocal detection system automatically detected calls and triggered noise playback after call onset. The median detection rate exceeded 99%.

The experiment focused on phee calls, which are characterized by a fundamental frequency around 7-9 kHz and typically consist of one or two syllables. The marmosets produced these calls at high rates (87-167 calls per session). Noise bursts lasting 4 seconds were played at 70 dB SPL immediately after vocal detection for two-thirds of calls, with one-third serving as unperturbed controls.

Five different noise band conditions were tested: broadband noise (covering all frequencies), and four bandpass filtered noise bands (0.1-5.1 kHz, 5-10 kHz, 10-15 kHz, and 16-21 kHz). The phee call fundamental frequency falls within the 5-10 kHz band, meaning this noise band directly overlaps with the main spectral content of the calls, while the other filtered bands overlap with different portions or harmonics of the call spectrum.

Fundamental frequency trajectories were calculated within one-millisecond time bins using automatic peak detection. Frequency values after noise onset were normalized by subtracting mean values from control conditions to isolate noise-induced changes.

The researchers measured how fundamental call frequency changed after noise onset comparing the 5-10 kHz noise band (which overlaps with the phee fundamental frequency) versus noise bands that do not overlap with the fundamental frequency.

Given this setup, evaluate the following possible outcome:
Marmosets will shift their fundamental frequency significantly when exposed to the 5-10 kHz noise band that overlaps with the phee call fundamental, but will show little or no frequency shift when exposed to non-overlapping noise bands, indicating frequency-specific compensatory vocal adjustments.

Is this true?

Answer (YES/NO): NO